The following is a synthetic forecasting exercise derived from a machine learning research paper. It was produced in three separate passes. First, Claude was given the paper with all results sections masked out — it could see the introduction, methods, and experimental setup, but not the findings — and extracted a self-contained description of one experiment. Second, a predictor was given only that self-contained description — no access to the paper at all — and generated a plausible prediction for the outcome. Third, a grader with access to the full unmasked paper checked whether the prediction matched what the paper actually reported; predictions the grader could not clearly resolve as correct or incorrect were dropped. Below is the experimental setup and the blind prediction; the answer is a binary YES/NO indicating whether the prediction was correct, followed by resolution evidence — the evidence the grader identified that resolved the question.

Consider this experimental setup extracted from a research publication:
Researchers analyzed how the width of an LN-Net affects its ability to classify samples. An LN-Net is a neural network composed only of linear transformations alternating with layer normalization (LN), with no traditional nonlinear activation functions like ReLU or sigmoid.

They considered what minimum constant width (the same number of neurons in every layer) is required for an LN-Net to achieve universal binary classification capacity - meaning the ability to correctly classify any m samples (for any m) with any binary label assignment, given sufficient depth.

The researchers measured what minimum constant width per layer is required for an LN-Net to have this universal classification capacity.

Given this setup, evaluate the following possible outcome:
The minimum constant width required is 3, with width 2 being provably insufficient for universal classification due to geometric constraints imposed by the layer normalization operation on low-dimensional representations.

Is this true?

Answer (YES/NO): NO